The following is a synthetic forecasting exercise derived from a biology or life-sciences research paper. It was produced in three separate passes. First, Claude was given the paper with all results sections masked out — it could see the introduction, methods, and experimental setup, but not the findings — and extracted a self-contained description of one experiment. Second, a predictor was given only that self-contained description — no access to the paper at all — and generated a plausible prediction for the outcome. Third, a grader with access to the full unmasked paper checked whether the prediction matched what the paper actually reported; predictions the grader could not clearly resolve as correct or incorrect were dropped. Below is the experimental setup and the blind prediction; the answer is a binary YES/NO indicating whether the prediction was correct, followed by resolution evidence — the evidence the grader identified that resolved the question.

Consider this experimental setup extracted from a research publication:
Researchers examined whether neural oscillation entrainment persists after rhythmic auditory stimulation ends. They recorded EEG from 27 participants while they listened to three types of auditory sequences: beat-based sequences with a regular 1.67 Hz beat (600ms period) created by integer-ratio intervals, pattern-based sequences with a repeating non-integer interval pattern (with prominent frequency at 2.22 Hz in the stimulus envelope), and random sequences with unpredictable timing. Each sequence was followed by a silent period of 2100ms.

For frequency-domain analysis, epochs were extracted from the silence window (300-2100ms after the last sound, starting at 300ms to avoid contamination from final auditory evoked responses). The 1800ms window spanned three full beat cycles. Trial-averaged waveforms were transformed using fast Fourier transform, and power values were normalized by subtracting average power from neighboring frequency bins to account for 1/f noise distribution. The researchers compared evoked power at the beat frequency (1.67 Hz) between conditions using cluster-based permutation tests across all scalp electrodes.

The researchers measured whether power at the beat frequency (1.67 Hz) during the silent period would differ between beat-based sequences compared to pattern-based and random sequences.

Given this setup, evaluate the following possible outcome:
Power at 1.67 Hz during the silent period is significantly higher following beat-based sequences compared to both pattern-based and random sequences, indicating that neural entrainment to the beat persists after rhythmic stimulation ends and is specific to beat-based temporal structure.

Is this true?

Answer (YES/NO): YES